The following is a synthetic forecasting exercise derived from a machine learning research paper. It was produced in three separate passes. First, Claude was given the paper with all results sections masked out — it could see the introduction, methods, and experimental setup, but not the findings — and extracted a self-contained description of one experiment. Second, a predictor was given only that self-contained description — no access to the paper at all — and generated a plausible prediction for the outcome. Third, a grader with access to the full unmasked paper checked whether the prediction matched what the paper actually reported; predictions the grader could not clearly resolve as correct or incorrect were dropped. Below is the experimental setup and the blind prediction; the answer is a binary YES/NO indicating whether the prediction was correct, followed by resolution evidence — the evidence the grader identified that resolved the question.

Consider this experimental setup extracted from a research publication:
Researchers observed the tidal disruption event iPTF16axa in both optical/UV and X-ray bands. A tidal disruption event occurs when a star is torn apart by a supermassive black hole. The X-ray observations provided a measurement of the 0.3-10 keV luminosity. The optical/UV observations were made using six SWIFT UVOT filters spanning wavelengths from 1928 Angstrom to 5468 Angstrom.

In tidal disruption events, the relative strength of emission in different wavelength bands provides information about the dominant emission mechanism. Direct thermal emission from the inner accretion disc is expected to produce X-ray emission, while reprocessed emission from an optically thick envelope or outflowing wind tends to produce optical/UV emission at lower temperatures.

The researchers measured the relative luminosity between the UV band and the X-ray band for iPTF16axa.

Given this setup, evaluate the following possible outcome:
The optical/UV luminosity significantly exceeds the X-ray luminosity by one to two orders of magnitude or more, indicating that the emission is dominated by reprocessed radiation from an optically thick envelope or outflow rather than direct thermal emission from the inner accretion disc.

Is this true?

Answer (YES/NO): YES